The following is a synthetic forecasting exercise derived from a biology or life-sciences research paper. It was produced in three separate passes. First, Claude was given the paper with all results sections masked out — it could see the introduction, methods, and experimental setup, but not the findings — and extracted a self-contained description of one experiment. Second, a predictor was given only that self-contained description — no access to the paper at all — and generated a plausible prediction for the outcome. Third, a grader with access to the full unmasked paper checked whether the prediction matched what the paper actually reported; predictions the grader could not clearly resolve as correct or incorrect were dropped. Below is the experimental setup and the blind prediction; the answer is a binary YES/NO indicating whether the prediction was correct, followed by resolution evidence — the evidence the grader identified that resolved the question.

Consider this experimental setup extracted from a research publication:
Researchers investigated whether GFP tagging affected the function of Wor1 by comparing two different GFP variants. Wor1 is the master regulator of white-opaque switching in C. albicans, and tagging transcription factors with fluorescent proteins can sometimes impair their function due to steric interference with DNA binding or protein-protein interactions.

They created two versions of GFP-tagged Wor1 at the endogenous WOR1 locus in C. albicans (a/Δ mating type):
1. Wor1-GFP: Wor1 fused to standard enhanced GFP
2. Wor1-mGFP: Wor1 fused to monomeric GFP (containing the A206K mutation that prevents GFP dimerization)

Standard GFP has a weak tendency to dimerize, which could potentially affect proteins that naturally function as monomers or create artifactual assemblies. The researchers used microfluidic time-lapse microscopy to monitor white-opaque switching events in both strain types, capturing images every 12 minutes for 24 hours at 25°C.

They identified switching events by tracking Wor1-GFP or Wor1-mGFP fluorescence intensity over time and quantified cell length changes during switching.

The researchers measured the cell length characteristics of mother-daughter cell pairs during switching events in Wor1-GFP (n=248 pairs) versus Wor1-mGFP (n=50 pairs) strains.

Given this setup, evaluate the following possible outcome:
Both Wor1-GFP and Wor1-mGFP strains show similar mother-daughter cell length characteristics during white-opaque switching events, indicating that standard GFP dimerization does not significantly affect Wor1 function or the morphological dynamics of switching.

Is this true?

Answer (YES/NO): NO